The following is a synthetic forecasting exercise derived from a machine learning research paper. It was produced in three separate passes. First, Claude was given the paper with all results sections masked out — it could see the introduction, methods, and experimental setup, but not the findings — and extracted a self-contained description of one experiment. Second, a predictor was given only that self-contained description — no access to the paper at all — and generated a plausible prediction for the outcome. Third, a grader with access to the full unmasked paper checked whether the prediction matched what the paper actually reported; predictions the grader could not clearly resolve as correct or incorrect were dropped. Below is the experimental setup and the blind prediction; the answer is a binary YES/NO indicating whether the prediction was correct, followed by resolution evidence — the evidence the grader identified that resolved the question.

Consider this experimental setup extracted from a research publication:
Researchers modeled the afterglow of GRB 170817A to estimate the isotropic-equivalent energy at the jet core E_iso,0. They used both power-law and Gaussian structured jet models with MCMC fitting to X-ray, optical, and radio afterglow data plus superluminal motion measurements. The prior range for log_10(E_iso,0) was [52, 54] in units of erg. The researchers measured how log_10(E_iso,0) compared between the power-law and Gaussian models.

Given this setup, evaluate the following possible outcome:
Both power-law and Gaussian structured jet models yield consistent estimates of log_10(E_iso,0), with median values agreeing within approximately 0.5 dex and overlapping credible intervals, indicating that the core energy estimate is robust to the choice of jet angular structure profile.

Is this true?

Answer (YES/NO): NO